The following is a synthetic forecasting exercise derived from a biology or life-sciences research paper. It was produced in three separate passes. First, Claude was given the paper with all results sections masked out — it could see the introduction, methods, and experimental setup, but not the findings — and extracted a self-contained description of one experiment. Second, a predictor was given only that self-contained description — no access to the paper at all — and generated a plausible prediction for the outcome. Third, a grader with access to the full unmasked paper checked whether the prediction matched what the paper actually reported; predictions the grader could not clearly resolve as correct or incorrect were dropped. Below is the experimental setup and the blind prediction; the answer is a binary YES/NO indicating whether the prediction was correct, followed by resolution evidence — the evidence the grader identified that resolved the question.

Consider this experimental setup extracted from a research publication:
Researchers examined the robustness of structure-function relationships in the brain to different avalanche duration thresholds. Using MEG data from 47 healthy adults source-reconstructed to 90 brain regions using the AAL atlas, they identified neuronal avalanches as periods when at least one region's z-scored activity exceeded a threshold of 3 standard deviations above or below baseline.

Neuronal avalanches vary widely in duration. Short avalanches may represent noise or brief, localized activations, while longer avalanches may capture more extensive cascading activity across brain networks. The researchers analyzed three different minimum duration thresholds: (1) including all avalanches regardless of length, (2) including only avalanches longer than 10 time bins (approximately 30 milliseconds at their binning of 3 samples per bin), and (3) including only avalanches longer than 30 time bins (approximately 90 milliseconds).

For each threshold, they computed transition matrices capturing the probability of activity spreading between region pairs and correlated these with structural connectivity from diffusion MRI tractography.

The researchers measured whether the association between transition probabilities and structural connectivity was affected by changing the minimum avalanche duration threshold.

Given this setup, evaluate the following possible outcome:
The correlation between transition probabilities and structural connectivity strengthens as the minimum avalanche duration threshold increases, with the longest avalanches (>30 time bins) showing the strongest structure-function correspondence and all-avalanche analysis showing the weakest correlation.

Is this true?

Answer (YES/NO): NO